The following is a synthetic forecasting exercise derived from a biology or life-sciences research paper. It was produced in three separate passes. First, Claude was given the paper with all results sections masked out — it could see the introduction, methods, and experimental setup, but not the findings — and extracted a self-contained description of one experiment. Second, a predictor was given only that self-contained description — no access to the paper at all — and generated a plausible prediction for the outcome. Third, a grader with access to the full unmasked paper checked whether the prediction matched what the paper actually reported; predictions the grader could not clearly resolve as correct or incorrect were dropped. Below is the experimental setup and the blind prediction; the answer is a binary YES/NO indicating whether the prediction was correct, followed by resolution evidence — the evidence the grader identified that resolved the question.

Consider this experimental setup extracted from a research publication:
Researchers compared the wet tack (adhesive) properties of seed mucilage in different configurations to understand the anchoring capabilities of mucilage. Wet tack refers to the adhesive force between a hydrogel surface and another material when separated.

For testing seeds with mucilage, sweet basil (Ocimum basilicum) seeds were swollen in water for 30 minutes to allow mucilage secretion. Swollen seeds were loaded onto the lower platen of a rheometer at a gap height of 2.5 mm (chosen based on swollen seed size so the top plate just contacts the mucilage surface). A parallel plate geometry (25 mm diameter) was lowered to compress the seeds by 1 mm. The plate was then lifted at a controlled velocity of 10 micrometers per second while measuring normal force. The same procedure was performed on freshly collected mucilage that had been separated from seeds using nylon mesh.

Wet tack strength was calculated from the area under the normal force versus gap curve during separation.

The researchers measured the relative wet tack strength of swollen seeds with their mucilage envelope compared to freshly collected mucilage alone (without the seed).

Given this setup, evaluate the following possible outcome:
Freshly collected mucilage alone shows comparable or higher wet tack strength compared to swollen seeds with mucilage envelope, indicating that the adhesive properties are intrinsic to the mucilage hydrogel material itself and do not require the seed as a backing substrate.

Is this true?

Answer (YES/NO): NO